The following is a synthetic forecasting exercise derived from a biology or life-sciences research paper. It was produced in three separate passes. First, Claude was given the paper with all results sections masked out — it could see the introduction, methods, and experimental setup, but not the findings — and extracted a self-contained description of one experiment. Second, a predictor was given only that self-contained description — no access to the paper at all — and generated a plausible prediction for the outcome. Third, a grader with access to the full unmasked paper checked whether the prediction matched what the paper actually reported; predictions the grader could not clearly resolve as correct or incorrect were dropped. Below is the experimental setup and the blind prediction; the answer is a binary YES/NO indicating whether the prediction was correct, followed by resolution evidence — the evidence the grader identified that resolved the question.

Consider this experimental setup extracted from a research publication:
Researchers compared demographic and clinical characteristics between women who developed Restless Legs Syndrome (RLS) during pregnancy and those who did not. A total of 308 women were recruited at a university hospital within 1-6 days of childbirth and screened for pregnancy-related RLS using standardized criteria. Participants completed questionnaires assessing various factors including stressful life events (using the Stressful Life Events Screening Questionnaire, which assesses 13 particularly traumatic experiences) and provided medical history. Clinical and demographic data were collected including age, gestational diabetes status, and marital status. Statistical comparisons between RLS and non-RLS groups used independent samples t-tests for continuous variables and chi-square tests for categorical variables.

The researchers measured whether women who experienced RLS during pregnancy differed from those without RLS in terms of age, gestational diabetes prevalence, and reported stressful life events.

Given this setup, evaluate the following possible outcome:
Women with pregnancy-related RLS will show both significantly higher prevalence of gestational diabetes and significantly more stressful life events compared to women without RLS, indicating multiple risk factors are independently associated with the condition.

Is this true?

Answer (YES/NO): YES